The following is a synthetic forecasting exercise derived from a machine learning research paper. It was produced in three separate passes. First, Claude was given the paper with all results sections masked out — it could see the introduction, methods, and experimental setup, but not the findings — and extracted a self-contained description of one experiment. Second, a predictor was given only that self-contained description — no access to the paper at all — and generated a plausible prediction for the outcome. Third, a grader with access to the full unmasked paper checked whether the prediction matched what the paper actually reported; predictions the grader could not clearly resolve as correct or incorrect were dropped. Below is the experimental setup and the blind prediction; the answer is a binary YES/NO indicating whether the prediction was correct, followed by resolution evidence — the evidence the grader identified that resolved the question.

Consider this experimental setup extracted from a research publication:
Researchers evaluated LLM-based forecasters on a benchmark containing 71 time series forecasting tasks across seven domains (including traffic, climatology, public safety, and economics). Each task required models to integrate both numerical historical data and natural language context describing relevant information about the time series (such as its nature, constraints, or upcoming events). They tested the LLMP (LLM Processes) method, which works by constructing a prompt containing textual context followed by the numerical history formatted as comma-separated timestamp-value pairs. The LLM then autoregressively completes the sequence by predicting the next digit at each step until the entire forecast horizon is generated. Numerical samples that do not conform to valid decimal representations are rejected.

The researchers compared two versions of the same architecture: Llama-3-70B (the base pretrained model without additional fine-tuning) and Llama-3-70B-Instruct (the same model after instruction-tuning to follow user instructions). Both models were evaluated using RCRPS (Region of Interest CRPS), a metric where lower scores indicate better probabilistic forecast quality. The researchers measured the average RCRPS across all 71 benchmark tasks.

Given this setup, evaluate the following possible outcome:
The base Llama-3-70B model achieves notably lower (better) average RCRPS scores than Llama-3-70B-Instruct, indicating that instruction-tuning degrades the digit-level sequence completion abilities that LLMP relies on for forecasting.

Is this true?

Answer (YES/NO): YES